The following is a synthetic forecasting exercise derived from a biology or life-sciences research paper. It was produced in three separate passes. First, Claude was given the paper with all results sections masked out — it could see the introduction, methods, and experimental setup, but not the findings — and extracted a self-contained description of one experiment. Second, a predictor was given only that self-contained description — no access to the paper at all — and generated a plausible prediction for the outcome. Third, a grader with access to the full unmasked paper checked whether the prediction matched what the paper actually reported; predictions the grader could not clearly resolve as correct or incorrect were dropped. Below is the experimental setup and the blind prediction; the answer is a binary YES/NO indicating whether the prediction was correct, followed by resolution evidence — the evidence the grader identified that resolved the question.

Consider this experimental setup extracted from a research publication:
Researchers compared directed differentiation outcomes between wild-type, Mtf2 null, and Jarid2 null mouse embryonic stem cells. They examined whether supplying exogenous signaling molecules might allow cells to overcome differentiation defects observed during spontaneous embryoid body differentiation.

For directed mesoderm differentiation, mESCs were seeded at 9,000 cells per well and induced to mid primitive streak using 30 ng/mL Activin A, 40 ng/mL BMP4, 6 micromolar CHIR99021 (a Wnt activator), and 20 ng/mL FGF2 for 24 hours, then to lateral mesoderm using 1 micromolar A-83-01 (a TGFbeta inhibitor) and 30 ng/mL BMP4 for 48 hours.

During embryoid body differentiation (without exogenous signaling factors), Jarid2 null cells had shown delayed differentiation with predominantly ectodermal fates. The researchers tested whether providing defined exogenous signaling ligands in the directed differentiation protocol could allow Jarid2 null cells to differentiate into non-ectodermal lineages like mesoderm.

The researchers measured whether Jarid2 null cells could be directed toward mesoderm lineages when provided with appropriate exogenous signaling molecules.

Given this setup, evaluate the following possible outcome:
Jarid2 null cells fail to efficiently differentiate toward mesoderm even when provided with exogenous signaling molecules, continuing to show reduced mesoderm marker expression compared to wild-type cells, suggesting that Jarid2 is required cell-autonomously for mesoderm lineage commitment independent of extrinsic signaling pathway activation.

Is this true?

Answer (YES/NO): NO